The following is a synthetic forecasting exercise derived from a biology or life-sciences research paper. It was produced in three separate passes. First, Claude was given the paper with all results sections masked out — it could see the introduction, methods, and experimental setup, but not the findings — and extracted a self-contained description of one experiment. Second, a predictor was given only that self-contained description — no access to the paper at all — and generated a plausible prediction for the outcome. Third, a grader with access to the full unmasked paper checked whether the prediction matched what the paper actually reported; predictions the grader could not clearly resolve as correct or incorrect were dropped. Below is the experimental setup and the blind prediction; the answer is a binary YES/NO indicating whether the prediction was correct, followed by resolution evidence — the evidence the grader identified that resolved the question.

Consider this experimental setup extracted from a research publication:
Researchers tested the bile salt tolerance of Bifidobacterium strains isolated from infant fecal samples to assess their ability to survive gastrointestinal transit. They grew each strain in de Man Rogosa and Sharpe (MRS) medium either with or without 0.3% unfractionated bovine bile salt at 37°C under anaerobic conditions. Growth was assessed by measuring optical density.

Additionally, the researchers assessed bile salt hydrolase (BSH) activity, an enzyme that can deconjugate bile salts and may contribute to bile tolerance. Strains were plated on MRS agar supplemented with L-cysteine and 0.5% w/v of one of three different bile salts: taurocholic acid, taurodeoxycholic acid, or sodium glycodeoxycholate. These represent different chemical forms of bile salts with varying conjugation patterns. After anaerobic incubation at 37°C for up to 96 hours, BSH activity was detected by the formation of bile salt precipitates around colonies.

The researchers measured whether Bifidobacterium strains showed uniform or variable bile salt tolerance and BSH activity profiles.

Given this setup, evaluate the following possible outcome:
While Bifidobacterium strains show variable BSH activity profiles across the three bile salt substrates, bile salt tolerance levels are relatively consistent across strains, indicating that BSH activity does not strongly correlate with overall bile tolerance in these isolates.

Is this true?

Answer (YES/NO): YES